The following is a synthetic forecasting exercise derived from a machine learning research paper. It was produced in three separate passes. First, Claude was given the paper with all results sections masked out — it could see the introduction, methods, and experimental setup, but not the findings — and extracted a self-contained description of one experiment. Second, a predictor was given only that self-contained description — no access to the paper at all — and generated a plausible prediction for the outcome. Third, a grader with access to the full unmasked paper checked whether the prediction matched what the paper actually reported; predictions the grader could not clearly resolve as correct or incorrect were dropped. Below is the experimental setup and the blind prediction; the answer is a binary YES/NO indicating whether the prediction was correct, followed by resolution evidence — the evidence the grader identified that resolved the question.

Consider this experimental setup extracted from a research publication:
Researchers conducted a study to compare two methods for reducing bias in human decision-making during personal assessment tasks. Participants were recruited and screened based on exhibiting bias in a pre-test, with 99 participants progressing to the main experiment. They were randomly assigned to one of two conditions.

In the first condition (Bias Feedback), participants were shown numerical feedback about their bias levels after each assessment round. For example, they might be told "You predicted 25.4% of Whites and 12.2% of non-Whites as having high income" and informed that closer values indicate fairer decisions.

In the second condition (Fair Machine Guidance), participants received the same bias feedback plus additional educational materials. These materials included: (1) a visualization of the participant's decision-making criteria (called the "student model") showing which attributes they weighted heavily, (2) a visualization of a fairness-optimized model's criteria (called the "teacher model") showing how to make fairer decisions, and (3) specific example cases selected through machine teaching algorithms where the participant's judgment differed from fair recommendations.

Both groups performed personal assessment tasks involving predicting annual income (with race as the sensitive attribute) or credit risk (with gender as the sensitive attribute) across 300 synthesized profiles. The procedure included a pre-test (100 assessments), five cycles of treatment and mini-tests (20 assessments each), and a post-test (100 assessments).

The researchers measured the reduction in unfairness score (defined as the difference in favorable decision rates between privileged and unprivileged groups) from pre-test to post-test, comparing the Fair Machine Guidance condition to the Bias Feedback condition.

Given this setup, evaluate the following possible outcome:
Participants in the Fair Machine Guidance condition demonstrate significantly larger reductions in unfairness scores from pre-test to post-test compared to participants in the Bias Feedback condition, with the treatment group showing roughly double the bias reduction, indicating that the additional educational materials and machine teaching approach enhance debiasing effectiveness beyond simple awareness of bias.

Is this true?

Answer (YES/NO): NO